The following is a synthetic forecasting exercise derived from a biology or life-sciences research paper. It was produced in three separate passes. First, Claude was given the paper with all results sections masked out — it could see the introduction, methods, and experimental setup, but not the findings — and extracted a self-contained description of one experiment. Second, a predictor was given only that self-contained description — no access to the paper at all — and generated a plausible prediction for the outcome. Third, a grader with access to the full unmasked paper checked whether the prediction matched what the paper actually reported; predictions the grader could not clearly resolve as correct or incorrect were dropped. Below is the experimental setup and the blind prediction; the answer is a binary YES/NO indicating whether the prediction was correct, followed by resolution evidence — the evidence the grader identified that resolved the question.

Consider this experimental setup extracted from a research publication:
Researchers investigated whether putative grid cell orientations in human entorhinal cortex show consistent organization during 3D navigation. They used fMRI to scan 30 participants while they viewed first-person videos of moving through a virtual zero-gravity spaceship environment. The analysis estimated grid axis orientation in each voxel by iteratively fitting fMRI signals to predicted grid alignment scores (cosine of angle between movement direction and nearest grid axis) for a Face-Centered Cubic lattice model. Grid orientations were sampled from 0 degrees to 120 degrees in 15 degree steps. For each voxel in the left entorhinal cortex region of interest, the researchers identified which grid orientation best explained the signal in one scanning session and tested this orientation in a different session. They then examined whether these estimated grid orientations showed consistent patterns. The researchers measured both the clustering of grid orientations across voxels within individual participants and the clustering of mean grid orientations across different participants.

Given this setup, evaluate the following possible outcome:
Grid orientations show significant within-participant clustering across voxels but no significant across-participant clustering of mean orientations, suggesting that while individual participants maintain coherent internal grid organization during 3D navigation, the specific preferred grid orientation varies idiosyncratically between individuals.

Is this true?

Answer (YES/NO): YES